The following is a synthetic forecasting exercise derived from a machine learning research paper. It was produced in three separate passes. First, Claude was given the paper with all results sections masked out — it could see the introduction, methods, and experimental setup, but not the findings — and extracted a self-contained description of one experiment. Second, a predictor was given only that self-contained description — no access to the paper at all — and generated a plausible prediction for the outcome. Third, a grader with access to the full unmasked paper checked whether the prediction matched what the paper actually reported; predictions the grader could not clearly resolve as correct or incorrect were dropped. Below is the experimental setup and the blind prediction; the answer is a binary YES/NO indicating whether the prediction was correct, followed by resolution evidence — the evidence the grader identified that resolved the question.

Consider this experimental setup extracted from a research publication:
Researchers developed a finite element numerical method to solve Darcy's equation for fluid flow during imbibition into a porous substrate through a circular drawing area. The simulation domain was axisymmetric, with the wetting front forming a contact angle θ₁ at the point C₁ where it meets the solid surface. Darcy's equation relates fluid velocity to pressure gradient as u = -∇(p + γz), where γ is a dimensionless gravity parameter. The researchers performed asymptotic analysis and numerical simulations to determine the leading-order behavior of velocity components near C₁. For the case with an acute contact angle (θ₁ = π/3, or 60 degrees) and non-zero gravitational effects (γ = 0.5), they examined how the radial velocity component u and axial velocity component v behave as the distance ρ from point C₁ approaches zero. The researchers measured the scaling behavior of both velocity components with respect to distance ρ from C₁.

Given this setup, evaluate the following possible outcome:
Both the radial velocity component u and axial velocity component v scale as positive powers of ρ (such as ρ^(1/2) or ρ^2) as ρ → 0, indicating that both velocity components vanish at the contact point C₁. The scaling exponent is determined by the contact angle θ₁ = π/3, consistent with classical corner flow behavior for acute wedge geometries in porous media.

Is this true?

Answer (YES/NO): NO